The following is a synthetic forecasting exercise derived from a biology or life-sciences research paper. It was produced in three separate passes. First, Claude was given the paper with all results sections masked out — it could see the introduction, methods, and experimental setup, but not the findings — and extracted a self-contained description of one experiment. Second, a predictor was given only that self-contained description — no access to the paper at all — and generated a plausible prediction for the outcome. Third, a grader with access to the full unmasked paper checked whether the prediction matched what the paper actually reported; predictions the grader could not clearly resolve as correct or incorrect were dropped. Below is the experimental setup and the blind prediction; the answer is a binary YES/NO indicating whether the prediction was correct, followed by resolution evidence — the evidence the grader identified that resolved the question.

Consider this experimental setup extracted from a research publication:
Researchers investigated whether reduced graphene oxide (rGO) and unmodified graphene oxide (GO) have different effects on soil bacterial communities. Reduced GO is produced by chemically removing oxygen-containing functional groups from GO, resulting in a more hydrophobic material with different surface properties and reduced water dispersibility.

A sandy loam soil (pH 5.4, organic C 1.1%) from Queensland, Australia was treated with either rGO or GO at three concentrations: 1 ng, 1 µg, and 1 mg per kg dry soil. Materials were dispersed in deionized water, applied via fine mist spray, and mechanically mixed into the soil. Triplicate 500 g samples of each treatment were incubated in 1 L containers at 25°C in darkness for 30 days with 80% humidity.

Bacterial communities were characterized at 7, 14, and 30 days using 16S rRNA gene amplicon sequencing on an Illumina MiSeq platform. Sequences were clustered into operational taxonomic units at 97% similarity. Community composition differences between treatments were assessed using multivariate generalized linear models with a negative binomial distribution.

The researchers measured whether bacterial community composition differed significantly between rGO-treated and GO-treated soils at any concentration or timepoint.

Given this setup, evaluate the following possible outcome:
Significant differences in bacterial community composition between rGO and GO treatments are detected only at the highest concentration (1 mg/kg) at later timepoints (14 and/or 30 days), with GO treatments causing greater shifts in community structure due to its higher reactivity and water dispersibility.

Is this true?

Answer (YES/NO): NO